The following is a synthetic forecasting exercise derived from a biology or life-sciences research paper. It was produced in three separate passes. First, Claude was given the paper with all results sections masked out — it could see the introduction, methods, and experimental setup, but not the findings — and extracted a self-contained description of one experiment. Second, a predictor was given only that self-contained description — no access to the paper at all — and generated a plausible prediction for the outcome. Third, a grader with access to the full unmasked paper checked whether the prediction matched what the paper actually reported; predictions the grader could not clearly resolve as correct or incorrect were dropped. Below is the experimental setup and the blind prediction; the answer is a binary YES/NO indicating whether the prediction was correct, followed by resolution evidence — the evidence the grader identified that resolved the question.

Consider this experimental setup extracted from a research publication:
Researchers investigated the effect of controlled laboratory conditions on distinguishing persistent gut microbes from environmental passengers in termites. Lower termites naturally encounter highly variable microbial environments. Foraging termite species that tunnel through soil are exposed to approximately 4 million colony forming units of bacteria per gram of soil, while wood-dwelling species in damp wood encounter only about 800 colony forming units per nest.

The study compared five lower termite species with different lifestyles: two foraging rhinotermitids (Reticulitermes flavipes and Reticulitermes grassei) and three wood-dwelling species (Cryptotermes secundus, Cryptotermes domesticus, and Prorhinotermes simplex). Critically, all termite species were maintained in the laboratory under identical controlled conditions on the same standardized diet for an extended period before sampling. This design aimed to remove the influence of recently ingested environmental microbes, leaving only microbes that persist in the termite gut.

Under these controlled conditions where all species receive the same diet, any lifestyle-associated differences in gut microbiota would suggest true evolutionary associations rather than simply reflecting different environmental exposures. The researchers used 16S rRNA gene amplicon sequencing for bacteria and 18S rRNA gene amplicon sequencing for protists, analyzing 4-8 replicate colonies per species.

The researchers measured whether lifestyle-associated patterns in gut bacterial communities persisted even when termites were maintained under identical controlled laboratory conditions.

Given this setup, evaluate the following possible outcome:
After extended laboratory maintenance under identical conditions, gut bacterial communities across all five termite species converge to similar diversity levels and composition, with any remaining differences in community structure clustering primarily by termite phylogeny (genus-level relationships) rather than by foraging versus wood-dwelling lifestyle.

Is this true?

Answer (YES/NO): NO